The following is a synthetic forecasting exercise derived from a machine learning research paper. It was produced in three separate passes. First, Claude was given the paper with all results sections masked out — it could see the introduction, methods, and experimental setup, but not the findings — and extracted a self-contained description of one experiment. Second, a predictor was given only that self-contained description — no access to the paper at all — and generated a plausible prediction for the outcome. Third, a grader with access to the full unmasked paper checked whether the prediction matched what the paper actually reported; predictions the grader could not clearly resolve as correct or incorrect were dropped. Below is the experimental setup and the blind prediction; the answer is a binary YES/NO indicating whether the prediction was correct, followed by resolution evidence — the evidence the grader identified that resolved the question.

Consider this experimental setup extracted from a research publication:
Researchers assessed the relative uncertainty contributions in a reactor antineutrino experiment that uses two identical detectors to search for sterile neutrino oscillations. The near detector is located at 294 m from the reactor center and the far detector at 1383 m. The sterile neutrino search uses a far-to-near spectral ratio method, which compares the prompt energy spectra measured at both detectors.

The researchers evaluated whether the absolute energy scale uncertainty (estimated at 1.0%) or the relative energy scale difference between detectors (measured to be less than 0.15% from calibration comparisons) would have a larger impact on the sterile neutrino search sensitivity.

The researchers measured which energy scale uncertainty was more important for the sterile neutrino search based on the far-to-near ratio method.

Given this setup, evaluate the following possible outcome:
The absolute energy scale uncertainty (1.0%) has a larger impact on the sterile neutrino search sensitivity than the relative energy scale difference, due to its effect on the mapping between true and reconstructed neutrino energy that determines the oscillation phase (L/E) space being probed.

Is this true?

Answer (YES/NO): NO